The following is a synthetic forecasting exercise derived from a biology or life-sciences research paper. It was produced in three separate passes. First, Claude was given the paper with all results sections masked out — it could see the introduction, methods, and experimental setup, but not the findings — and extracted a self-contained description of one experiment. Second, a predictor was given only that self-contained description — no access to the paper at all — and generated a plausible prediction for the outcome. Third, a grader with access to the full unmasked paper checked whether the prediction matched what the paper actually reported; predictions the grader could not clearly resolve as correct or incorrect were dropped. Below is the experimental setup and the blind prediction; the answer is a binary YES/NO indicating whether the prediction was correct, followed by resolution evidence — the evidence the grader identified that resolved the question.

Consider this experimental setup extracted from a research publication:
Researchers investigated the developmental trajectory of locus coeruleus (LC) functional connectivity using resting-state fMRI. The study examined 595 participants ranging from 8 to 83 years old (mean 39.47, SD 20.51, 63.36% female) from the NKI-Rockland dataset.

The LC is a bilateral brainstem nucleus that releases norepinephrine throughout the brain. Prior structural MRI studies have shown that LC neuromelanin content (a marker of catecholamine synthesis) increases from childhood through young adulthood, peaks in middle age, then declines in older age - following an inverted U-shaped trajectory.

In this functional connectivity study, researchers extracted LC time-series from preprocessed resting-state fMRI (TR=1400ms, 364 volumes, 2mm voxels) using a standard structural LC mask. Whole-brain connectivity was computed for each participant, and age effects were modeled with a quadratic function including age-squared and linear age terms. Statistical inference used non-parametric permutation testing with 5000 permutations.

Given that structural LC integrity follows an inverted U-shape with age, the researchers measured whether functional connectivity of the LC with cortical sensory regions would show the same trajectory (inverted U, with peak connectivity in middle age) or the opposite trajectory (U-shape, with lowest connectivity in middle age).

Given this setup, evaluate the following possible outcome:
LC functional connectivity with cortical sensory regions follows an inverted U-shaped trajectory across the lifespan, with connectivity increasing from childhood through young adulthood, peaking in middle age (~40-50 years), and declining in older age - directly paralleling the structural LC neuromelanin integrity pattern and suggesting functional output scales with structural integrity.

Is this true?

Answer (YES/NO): NO